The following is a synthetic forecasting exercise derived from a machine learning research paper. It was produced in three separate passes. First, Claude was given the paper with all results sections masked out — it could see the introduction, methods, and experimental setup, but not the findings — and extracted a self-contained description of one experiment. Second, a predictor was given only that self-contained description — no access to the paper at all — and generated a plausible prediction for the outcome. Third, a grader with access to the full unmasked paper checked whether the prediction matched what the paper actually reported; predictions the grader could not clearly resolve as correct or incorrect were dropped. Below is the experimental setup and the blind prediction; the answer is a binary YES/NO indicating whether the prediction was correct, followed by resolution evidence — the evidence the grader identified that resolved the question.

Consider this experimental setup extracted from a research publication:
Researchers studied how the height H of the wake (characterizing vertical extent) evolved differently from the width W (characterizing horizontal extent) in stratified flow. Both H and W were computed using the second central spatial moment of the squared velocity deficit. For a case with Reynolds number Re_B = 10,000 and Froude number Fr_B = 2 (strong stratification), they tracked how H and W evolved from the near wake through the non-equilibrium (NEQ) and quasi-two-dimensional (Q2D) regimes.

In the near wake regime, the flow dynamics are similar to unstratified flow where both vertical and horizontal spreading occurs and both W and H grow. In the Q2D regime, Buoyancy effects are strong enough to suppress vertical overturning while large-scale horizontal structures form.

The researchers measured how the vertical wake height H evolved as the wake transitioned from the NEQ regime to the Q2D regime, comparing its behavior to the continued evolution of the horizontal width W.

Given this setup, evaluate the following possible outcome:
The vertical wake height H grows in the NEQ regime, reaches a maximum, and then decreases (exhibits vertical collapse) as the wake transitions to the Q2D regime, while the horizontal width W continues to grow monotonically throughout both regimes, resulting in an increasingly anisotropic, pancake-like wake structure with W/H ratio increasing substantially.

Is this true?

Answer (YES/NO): NO